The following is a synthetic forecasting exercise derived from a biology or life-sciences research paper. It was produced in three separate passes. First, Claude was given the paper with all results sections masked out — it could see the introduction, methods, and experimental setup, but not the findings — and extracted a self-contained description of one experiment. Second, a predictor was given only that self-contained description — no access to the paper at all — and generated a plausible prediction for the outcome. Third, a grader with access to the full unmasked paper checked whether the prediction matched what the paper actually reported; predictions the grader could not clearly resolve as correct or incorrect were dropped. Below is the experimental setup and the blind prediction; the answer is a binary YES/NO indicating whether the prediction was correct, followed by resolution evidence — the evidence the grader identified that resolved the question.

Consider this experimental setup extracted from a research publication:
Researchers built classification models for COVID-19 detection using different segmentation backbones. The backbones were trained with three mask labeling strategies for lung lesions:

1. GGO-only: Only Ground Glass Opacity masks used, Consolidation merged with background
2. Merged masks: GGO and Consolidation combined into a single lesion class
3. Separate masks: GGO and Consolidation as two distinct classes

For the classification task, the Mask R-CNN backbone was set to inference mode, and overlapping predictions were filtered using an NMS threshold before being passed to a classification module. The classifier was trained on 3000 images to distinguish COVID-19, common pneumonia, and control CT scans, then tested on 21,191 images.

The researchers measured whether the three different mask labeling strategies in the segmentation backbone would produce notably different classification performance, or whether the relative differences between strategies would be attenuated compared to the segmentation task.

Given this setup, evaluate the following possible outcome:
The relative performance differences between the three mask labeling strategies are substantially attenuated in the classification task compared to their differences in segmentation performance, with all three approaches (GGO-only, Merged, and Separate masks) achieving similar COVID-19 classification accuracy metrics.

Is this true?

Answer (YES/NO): NO